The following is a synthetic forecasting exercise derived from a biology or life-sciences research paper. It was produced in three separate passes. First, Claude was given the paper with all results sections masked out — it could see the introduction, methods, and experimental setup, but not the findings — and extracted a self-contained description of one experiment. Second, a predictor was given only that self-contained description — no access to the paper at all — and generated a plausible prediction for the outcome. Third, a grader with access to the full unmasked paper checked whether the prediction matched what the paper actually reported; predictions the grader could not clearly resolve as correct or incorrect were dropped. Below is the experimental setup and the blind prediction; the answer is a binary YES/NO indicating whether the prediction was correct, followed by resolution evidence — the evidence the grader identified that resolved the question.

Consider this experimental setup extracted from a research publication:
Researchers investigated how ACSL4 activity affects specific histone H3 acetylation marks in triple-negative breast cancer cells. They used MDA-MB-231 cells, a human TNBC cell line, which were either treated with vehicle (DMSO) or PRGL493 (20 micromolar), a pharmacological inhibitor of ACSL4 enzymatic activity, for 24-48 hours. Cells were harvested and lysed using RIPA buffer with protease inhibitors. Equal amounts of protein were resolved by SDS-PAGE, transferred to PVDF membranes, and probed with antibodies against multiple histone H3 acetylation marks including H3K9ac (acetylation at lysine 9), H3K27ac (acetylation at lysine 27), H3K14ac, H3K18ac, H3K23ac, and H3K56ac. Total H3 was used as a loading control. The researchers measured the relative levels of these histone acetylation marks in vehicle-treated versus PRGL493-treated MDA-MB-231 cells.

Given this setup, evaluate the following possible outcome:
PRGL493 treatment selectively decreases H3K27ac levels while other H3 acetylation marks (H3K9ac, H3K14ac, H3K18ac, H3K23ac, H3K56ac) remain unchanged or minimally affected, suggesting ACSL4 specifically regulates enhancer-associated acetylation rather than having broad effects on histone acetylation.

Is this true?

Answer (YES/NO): NO